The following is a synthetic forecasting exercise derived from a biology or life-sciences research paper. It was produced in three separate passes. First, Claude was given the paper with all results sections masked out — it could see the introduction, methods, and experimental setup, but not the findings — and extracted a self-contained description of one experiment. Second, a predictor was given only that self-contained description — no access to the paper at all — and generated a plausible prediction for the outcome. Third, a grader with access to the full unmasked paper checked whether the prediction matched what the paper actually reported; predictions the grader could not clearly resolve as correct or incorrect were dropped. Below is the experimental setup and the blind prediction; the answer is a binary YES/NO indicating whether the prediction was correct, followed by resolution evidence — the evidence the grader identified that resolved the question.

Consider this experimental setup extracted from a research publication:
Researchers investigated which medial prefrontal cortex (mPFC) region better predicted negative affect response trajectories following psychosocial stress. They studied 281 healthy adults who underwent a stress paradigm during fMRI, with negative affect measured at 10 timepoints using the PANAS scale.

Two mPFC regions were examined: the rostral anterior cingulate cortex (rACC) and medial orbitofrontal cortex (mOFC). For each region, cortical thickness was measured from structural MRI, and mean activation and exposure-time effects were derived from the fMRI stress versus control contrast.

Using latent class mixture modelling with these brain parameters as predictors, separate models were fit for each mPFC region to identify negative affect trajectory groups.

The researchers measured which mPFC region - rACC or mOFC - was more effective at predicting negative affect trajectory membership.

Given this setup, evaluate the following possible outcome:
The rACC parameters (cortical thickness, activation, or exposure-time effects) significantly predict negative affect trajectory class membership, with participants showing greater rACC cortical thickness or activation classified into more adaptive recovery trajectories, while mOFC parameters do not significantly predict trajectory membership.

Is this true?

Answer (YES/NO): NO